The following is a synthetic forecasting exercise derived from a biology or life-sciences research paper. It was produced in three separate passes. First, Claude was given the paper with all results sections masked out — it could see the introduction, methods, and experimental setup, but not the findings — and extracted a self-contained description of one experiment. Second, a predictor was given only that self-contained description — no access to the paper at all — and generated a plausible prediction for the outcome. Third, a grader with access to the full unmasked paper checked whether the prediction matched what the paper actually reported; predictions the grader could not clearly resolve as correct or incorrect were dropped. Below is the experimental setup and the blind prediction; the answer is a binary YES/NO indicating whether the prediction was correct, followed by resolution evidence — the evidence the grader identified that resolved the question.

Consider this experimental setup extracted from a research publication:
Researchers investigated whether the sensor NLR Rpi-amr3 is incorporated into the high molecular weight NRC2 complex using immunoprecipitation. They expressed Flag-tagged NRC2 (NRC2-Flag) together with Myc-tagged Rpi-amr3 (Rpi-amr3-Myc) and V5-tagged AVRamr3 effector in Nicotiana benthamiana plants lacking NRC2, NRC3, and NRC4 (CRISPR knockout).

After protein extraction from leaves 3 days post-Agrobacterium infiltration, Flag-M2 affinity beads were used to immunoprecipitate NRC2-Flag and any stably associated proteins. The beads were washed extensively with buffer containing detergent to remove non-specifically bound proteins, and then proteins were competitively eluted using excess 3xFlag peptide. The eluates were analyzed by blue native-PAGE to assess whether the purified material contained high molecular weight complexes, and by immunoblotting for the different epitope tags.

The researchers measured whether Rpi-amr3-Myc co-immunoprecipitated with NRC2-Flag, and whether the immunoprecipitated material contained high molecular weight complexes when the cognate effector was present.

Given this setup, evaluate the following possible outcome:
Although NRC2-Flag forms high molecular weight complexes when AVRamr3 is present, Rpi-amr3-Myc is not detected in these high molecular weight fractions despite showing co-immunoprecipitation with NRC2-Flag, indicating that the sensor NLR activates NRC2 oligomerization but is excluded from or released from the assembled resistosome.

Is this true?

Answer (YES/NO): NO